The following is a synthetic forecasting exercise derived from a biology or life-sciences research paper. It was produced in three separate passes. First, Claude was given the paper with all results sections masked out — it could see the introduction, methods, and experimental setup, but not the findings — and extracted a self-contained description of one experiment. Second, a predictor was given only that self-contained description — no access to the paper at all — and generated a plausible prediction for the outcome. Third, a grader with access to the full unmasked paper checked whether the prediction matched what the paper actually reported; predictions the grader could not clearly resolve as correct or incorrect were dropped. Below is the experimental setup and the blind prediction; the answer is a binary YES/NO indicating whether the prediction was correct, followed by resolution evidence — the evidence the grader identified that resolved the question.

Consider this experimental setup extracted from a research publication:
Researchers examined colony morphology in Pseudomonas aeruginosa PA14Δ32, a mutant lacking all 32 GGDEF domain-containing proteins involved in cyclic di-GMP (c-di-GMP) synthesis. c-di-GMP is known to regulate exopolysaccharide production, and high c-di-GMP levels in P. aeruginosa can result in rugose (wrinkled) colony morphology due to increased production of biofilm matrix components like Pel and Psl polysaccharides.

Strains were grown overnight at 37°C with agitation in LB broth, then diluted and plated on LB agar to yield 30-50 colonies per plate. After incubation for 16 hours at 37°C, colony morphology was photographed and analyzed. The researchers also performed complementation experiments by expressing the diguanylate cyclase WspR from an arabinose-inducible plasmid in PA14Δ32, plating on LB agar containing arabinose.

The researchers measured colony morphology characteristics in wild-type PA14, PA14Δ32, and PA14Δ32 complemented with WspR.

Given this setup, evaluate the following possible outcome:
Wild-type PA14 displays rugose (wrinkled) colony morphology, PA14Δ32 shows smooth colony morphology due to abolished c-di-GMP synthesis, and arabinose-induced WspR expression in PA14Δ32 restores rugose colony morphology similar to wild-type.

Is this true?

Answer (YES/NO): NO